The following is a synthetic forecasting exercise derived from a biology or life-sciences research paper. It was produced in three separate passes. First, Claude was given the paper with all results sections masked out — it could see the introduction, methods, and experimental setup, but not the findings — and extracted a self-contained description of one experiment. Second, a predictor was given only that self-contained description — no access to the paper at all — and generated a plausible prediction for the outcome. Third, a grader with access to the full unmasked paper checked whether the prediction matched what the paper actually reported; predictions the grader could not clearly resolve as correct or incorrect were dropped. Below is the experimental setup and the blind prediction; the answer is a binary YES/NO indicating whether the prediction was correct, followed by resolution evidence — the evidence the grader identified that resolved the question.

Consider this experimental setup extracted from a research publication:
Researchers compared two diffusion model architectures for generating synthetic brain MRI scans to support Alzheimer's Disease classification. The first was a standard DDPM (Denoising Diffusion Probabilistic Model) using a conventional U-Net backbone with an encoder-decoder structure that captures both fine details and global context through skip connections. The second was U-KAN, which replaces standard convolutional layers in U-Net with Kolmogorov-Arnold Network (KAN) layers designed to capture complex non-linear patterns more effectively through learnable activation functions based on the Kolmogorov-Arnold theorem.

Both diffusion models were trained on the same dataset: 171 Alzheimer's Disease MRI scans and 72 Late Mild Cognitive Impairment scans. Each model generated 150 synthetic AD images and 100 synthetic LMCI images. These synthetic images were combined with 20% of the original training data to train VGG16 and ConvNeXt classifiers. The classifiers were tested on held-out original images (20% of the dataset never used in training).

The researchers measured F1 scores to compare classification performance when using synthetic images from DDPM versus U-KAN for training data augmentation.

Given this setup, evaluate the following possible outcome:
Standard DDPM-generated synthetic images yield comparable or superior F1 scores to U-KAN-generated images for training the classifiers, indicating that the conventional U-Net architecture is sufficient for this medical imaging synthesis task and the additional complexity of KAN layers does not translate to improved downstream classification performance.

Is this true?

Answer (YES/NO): NO